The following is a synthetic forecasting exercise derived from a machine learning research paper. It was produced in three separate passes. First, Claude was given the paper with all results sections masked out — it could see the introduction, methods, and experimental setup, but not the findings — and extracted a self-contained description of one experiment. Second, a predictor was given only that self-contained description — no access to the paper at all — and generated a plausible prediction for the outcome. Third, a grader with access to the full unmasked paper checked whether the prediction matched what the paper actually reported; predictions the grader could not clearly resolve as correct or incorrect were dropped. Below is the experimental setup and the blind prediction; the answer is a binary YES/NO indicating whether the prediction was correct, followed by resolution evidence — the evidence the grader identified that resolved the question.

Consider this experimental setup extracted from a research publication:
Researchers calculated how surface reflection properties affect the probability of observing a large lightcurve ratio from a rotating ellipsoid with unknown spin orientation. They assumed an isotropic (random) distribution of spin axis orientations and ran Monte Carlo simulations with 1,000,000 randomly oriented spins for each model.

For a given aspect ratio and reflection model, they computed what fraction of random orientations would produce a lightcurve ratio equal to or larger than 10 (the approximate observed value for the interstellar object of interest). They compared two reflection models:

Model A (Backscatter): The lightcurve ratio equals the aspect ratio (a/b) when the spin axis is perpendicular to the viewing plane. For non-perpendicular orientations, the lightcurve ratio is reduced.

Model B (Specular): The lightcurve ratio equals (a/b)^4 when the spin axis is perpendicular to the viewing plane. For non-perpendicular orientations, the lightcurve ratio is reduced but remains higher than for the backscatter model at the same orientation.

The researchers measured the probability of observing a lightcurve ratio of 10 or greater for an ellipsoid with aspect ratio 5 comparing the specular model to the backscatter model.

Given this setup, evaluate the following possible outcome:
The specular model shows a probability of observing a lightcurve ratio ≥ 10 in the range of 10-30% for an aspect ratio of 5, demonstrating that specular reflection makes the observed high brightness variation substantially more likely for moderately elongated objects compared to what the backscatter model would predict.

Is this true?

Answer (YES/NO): NO